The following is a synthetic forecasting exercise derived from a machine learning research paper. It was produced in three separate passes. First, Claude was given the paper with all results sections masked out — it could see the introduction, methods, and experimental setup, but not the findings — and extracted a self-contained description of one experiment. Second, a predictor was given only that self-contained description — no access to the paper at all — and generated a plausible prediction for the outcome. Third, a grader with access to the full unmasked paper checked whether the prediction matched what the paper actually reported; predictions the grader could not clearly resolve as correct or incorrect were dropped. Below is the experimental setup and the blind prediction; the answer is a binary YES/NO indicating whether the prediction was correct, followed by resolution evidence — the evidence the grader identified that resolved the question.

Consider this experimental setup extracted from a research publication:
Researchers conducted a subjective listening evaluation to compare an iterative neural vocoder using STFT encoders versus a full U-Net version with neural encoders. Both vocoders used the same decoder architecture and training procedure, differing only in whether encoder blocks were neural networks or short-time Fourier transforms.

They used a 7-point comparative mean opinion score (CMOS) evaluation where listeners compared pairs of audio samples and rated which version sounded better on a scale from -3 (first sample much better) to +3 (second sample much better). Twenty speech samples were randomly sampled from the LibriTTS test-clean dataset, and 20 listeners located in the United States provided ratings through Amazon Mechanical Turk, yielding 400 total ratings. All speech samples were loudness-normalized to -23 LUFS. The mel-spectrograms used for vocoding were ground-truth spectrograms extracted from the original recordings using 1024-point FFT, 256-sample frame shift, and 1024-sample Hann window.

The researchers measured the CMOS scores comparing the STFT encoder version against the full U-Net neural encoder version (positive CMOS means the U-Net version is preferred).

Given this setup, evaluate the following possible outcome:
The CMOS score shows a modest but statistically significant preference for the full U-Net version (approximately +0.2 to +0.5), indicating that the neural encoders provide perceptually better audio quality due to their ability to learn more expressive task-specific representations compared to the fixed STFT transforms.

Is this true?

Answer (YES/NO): NO